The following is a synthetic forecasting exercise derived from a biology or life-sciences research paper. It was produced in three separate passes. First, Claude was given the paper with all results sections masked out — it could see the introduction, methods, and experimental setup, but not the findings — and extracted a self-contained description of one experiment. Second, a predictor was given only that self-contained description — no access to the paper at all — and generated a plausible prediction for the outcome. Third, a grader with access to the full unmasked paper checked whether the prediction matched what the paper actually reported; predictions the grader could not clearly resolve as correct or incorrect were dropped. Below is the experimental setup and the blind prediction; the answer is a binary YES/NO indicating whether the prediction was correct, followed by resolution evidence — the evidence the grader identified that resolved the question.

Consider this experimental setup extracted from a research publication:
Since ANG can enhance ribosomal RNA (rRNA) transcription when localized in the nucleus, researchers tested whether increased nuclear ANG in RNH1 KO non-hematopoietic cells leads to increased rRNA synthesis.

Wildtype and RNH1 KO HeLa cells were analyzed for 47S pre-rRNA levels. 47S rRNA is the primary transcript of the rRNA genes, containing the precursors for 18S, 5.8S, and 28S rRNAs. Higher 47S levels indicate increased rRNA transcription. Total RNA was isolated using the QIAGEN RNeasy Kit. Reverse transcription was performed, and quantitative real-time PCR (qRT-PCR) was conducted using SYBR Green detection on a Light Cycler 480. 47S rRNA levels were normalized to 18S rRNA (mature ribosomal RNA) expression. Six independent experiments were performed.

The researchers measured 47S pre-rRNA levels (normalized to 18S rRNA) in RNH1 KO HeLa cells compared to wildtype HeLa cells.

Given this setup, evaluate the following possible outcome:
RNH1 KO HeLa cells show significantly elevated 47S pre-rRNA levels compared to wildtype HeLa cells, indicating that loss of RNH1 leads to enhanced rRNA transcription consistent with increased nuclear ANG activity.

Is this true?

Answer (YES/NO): YES